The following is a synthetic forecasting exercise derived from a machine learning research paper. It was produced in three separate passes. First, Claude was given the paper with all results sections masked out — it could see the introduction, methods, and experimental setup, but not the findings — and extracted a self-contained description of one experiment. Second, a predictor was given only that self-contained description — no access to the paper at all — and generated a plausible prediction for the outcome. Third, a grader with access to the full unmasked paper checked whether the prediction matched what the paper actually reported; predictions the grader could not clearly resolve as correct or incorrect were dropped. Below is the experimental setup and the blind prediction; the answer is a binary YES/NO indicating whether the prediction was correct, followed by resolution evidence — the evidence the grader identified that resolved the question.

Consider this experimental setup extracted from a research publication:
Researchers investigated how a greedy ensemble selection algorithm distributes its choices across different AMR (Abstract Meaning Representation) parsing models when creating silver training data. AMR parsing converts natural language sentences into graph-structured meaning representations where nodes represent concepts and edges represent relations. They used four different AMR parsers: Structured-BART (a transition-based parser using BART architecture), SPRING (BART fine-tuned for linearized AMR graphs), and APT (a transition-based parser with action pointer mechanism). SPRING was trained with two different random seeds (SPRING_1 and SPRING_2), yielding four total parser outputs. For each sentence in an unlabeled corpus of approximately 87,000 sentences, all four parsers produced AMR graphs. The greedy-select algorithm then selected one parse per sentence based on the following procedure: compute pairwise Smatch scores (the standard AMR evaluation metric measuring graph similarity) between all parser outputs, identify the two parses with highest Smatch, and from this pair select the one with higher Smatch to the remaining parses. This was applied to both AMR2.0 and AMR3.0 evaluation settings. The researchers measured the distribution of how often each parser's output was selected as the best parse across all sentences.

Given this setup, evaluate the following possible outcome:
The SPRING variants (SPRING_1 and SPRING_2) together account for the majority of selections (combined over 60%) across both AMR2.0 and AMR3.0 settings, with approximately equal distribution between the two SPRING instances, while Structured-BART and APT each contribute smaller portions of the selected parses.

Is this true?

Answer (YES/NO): NO